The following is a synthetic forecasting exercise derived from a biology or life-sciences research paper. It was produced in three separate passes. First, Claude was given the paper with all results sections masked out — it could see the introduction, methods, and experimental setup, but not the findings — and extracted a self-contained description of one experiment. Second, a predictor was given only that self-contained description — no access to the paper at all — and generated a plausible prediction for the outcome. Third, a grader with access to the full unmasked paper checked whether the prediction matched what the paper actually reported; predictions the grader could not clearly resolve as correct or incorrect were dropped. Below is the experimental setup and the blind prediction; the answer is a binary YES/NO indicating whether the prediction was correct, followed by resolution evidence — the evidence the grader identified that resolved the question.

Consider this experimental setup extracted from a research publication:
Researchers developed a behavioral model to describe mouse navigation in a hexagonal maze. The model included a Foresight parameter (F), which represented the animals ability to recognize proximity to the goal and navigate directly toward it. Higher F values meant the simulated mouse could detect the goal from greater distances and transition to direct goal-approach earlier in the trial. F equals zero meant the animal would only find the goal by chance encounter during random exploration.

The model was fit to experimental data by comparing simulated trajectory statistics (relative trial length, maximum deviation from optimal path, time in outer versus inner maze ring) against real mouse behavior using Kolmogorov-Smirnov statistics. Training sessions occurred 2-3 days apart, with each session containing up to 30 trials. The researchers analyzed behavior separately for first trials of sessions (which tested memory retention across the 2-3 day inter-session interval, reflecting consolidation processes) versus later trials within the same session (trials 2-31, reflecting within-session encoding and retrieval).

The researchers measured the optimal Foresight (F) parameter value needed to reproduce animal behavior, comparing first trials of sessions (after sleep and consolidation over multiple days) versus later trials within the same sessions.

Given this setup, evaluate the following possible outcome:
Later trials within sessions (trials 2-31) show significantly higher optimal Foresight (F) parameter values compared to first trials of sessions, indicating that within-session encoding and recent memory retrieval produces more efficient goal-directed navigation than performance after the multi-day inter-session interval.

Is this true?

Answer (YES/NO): YES